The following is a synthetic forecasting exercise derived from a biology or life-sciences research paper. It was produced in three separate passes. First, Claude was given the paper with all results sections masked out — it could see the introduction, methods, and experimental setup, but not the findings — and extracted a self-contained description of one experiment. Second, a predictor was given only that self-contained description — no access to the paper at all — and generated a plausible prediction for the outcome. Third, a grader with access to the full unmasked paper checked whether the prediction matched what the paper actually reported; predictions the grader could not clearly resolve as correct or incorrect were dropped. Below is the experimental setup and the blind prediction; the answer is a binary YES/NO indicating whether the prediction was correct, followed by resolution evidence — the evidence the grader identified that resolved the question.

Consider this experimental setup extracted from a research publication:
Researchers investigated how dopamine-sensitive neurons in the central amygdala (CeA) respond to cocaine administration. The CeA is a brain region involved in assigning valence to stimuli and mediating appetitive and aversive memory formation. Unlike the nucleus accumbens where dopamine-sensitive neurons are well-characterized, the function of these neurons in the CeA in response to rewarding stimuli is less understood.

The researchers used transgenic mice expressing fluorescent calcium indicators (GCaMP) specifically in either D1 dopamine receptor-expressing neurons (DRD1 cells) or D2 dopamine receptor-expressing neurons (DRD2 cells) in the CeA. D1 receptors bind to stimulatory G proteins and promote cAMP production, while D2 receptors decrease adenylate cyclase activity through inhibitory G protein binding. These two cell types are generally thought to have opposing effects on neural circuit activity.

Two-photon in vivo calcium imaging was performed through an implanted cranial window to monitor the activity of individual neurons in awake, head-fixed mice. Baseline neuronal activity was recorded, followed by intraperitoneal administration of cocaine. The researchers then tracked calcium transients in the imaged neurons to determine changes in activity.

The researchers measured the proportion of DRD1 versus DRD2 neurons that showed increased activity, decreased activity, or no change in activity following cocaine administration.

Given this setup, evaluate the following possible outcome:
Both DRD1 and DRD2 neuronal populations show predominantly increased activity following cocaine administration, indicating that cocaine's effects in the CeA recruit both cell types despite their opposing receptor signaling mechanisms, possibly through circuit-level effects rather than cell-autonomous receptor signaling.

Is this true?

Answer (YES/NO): NO